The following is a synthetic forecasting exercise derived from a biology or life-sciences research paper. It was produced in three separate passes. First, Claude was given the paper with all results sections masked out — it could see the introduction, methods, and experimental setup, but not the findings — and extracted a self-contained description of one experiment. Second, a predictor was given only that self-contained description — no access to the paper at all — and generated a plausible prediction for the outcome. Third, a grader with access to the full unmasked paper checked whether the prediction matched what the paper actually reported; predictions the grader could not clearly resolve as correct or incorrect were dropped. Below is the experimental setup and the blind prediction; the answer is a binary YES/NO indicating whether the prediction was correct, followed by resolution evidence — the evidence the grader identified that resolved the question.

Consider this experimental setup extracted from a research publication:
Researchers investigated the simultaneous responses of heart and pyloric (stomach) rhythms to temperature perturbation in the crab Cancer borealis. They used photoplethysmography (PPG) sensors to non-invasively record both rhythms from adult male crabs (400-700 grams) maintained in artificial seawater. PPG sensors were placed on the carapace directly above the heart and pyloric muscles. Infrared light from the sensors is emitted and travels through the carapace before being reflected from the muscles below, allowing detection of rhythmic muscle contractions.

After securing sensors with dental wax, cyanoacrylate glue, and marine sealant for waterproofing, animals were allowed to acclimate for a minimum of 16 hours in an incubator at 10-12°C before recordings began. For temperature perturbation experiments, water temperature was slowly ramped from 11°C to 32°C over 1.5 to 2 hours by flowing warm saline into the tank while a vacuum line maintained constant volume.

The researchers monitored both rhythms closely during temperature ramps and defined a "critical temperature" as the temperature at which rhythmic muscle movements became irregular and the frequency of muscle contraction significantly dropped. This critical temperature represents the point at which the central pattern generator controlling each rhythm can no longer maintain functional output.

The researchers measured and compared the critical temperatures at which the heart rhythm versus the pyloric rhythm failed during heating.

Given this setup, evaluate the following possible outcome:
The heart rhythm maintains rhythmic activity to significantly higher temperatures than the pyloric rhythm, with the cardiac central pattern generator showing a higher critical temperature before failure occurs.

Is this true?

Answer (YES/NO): YES